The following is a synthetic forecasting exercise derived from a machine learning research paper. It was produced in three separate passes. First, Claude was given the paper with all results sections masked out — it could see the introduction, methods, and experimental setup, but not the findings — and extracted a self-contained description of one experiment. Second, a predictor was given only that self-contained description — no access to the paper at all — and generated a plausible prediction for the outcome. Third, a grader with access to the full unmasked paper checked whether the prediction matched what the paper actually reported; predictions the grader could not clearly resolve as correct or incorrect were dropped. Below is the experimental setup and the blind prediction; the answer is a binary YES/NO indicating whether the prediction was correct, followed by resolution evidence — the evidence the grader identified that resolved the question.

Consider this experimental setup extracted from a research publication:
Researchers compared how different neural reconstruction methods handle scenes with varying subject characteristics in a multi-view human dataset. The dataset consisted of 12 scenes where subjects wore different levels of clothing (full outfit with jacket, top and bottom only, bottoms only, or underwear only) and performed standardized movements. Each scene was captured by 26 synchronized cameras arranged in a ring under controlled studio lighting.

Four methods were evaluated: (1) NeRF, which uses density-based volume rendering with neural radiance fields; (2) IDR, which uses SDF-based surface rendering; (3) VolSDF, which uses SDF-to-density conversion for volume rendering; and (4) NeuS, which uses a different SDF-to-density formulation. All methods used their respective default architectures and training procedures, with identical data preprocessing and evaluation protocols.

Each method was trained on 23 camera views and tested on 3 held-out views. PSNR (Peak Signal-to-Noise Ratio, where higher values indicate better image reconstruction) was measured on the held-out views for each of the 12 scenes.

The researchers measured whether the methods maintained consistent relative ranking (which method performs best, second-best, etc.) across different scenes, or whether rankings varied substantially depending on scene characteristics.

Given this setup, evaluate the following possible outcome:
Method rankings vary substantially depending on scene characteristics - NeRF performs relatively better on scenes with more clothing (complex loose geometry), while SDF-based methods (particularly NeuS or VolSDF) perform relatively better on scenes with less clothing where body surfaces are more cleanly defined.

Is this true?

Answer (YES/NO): NO